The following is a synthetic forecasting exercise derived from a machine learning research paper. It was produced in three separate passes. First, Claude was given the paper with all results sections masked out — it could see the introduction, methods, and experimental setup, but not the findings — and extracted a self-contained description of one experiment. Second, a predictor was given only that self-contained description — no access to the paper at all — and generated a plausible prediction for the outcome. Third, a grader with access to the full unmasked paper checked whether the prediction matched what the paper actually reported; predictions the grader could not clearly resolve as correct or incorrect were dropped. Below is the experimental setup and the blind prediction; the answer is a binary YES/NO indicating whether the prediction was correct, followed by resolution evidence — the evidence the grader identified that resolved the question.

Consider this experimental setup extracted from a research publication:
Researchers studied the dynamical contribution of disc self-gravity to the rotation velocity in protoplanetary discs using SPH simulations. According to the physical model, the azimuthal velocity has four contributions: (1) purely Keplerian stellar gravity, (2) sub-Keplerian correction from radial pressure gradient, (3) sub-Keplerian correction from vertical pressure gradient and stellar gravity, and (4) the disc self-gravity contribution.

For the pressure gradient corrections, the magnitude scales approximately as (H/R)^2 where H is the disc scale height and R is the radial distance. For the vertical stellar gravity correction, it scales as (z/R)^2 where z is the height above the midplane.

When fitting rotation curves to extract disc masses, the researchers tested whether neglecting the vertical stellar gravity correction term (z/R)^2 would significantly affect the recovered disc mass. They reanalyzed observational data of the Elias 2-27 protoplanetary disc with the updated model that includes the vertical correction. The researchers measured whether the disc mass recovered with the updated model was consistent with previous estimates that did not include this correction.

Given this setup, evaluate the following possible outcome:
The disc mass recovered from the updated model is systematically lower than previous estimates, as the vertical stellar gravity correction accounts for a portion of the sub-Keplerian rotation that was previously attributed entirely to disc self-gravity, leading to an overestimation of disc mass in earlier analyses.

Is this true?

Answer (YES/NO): NO